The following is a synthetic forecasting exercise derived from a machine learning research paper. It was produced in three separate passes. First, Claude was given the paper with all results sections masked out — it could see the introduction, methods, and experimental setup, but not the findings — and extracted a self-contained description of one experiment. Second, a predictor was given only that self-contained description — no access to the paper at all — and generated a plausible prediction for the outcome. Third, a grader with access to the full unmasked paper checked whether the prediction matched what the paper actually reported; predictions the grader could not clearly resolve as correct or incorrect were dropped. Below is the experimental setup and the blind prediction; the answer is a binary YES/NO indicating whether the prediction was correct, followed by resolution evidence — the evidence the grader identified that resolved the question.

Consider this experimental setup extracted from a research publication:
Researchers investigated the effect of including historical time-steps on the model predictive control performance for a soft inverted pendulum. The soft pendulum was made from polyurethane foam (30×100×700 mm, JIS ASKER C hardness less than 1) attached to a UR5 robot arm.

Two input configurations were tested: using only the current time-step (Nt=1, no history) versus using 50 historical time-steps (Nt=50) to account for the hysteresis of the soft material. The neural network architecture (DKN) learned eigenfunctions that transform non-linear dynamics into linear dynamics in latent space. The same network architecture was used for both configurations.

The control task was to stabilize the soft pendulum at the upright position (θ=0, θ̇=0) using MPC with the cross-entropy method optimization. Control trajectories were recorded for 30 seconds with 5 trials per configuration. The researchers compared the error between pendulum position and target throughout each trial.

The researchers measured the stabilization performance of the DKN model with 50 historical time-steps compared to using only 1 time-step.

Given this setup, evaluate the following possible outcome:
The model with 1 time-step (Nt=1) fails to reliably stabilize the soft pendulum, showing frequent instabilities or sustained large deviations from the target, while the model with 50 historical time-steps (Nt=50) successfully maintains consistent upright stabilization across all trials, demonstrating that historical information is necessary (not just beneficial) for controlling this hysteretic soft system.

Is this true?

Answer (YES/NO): YES